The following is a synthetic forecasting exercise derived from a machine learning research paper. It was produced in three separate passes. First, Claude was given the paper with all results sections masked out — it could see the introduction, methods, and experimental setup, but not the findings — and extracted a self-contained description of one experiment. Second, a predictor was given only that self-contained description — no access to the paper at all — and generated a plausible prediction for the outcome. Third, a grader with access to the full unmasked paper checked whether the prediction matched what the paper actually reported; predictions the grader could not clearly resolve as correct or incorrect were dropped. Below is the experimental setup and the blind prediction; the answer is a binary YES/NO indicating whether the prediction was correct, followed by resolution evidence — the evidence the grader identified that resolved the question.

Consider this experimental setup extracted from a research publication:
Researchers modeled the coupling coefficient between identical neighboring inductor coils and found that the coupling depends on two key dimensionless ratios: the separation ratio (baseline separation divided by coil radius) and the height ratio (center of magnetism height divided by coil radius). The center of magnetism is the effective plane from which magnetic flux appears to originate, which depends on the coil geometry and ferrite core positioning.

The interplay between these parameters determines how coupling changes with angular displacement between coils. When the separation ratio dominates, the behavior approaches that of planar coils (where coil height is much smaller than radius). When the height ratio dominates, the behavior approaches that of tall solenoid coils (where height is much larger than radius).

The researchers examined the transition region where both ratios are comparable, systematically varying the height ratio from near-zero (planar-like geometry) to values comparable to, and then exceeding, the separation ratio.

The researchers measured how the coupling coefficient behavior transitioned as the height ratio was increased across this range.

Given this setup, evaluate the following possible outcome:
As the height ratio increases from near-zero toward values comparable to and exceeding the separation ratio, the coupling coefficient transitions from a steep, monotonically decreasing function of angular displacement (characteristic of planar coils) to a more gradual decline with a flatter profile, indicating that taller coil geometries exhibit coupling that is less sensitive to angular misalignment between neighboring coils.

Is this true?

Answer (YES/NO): NO